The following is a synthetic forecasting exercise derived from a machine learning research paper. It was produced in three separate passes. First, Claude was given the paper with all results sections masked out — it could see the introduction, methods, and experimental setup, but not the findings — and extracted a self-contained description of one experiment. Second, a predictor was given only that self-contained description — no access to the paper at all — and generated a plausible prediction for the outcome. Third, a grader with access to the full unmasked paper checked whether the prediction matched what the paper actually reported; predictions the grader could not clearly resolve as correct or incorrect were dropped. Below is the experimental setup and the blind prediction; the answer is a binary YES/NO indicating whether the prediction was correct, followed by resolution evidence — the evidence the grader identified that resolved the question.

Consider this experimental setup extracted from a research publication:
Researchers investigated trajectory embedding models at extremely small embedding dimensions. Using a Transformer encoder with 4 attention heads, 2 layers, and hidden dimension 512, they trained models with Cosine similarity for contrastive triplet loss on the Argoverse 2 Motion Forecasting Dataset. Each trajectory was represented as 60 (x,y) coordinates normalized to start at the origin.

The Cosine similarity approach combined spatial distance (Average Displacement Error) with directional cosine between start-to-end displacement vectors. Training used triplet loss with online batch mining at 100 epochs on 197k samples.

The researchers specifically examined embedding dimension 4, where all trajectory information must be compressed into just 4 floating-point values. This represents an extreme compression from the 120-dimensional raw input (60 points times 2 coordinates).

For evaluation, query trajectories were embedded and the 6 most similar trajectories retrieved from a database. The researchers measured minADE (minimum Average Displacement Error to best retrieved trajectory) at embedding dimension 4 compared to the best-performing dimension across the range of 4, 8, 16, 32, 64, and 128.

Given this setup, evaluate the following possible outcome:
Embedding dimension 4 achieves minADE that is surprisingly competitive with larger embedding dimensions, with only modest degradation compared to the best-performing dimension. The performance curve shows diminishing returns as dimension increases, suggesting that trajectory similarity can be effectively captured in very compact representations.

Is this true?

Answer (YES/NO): NO